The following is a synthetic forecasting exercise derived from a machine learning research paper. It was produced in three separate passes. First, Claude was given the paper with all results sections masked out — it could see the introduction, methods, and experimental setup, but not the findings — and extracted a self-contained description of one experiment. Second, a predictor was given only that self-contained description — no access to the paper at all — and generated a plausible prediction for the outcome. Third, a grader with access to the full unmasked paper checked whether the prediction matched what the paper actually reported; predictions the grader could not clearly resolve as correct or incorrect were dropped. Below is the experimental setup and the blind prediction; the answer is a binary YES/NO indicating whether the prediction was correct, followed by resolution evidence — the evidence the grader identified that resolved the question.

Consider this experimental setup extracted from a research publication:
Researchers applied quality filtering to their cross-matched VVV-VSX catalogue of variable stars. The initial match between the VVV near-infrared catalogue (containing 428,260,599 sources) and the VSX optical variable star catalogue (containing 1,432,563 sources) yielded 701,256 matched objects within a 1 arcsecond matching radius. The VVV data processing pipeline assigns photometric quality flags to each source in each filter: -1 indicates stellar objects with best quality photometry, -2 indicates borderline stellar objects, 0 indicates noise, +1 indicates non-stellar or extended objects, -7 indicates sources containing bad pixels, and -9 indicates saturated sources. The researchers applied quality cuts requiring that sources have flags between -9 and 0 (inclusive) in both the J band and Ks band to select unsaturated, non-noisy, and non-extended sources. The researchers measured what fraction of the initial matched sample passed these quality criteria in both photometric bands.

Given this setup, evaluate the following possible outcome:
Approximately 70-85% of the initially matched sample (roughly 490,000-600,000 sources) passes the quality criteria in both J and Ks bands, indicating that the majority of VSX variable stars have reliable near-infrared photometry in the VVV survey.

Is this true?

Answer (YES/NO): NO